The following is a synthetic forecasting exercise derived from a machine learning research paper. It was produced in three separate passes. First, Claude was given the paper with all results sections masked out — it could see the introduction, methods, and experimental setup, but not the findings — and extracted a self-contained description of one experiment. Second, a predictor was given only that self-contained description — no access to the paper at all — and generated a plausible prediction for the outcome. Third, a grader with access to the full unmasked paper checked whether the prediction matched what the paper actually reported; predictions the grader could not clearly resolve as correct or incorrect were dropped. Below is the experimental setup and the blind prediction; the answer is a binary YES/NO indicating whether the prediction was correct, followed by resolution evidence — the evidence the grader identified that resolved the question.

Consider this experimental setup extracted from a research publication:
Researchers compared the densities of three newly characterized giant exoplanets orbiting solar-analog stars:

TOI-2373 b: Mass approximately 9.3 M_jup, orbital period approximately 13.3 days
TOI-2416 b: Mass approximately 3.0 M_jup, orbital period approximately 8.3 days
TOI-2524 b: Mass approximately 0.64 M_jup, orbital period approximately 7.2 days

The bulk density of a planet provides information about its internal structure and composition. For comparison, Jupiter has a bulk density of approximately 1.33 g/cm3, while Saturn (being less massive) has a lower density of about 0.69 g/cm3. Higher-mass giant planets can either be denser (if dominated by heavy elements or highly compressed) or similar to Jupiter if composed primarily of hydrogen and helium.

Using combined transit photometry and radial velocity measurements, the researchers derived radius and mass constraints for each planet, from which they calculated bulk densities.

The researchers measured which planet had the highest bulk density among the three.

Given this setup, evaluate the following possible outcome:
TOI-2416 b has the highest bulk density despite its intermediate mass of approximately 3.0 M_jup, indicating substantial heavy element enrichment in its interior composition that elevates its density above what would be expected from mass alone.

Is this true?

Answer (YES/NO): NO